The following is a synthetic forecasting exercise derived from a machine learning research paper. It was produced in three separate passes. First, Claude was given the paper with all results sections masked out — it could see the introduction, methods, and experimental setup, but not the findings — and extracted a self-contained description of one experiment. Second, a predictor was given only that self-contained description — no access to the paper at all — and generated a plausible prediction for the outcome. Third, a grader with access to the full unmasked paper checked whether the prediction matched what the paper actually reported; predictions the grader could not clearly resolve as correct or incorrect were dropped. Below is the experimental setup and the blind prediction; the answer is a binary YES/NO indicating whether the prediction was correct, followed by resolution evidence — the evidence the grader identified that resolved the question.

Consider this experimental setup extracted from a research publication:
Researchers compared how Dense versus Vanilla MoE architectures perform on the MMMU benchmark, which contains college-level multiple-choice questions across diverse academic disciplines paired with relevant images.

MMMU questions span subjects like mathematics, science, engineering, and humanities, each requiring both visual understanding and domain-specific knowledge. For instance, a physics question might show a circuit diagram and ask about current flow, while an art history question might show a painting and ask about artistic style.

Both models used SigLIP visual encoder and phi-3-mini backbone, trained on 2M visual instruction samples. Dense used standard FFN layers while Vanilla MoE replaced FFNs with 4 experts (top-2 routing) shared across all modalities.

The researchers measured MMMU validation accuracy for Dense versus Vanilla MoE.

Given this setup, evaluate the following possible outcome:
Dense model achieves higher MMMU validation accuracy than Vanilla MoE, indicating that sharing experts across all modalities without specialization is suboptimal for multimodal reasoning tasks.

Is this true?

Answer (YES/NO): YES